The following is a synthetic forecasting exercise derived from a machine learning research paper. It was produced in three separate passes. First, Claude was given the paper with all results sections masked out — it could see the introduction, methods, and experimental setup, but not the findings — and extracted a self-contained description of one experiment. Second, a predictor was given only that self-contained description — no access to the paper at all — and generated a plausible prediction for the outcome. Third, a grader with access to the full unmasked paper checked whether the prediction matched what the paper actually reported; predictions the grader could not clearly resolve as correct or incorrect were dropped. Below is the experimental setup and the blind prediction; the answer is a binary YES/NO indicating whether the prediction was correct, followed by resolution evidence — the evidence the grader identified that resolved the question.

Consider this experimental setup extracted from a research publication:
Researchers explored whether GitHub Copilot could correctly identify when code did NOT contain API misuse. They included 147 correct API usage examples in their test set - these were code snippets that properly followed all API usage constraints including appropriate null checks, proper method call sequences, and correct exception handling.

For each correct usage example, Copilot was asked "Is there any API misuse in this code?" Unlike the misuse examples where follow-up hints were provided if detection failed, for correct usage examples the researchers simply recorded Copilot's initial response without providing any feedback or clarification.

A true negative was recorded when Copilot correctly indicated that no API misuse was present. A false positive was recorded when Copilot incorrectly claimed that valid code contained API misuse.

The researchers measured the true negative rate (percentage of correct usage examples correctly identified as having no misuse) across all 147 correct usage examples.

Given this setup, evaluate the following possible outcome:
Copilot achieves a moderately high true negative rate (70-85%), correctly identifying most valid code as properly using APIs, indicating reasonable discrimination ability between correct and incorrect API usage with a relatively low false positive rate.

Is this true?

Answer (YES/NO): NO